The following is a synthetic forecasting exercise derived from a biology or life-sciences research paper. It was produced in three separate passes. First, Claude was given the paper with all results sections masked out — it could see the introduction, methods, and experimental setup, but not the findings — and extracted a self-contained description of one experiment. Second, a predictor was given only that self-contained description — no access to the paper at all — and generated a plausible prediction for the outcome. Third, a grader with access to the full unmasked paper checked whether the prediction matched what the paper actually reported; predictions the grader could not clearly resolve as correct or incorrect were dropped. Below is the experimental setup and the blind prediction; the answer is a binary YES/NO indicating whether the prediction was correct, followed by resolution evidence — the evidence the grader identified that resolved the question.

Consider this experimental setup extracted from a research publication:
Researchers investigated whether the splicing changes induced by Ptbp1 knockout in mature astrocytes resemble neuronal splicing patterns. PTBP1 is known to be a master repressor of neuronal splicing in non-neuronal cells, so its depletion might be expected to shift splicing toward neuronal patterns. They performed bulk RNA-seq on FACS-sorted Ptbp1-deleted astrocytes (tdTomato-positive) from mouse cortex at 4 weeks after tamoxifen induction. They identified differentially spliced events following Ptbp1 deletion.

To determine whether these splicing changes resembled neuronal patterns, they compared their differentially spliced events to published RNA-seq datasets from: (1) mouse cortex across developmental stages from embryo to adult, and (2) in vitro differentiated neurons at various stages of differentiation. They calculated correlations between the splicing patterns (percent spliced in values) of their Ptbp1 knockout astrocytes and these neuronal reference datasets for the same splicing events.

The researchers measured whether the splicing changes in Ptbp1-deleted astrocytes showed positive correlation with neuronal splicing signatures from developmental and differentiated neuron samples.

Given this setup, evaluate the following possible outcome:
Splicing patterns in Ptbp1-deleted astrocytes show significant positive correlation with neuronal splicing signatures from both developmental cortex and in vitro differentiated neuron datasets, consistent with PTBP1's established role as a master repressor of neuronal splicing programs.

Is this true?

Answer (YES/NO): NO